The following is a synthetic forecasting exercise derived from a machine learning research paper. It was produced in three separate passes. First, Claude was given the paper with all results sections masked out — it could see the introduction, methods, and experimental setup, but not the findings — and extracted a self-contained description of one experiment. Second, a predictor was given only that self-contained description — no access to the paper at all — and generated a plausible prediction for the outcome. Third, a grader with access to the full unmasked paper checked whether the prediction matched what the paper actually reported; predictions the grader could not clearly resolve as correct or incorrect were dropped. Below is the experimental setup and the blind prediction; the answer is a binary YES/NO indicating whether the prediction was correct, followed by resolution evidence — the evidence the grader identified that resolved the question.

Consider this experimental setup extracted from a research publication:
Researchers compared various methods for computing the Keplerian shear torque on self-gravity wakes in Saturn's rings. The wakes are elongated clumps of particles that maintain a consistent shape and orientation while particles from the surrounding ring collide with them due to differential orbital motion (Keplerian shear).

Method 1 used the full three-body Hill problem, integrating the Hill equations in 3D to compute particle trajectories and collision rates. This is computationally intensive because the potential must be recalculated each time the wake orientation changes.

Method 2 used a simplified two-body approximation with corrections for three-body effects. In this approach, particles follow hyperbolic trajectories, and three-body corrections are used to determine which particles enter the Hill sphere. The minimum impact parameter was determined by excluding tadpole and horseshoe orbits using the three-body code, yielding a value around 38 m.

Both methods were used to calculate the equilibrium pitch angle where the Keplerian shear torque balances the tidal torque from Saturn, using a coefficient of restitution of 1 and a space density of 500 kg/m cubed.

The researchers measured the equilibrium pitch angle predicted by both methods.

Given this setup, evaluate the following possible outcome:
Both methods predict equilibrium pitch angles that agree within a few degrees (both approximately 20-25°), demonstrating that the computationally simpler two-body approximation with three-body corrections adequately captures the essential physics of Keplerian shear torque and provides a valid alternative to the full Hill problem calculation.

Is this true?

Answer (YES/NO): YES